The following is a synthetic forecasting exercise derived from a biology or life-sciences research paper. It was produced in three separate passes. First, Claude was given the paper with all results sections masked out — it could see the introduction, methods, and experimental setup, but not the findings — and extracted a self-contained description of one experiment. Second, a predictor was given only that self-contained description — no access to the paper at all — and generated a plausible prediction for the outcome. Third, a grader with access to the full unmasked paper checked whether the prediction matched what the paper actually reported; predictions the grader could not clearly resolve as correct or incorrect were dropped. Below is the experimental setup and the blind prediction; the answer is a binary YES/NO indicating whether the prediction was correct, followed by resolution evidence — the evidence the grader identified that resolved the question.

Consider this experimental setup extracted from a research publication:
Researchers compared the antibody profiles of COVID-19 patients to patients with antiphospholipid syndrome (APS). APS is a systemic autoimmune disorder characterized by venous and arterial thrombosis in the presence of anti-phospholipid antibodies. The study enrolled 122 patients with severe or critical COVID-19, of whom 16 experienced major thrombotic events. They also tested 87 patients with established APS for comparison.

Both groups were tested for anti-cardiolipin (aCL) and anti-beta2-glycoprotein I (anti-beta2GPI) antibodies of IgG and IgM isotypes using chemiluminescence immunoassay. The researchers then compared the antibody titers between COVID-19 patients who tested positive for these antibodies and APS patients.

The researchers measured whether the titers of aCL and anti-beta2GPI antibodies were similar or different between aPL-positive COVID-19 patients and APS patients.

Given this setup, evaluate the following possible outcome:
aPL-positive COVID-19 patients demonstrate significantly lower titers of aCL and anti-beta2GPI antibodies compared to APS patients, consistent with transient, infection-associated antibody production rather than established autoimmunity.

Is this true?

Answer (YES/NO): YES